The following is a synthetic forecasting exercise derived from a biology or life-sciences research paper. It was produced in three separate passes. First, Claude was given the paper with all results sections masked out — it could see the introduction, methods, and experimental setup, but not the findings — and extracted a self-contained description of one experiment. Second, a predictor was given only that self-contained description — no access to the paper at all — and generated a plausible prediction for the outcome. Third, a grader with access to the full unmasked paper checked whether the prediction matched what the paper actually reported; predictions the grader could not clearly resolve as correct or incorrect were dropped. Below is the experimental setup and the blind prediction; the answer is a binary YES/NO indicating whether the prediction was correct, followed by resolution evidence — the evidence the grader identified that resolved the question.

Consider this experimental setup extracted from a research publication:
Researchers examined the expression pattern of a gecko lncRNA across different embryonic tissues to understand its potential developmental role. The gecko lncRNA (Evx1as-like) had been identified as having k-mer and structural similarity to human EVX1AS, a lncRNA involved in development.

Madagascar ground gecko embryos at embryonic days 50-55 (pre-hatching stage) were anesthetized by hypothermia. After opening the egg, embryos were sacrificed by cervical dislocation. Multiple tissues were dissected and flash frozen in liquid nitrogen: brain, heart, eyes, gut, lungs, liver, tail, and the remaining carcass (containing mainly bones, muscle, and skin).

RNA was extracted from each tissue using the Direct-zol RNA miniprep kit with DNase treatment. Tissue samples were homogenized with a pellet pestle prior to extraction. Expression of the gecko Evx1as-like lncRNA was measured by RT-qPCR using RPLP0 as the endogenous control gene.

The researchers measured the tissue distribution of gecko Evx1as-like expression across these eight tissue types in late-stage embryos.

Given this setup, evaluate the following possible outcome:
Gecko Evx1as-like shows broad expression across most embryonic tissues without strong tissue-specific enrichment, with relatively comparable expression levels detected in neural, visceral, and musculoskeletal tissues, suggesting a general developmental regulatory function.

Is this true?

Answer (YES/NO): NO